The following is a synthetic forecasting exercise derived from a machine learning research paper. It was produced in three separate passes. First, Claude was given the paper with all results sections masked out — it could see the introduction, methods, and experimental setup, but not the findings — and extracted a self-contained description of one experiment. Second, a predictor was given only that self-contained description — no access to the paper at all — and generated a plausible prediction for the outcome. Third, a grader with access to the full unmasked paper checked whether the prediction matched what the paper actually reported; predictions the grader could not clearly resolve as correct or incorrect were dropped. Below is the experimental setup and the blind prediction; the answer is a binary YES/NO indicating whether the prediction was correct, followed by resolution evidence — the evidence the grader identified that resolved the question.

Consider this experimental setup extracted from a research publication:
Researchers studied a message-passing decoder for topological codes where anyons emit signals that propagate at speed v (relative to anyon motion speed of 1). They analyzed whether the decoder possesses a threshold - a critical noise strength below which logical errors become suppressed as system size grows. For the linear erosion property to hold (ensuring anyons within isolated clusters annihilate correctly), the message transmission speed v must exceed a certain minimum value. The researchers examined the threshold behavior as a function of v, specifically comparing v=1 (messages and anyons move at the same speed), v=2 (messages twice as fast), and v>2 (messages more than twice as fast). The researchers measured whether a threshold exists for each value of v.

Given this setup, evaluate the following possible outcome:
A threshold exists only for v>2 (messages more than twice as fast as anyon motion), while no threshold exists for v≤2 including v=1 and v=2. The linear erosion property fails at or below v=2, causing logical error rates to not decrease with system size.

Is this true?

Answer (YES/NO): YES